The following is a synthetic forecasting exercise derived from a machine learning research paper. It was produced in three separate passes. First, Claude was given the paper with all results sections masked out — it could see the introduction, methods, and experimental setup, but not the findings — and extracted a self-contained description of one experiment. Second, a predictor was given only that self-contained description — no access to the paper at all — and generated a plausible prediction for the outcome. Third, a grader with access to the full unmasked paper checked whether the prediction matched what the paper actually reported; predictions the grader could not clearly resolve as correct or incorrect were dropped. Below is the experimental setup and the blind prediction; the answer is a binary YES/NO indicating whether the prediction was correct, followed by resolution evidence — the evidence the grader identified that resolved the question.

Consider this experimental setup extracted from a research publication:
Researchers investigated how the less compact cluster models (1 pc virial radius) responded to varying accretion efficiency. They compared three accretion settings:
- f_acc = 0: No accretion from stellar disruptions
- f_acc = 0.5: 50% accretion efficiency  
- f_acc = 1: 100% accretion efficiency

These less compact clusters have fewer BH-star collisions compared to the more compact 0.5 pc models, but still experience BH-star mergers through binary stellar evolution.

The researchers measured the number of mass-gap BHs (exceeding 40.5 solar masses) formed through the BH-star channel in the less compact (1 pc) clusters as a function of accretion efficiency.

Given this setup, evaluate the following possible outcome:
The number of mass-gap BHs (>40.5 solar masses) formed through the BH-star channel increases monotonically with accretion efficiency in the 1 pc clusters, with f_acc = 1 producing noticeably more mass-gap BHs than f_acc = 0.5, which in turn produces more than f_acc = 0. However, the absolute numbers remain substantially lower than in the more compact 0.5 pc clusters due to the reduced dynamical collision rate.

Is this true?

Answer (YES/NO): NO